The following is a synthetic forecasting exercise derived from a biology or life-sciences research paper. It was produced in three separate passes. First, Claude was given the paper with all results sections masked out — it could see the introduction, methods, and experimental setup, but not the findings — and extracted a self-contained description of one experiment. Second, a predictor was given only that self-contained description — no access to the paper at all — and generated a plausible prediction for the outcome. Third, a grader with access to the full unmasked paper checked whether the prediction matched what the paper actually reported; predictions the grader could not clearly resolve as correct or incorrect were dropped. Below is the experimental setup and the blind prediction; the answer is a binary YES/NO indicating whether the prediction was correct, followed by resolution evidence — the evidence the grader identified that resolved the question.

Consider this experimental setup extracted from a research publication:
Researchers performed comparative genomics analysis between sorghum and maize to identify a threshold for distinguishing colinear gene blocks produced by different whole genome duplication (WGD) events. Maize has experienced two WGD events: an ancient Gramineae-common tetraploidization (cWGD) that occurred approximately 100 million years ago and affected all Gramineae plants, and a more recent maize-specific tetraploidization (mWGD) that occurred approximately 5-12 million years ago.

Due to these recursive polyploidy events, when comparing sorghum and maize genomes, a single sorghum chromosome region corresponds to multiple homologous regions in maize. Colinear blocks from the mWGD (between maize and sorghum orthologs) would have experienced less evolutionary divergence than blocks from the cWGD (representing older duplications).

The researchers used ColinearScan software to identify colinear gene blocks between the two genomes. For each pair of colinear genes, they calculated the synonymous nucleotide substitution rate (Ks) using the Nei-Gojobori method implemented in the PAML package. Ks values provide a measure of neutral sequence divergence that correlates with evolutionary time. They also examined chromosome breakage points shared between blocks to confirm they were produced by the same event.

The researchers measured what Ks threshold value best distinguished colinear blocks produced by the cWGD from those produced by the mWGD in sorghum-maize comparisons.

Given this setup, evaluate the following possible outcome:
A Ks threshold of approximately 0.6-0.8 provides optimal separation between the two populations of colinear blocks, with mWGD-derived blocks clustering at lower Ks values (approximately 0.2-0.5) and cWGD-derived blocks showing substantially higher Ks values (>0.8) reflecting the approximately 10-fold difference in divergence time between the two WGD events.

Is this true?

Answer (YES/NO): NO